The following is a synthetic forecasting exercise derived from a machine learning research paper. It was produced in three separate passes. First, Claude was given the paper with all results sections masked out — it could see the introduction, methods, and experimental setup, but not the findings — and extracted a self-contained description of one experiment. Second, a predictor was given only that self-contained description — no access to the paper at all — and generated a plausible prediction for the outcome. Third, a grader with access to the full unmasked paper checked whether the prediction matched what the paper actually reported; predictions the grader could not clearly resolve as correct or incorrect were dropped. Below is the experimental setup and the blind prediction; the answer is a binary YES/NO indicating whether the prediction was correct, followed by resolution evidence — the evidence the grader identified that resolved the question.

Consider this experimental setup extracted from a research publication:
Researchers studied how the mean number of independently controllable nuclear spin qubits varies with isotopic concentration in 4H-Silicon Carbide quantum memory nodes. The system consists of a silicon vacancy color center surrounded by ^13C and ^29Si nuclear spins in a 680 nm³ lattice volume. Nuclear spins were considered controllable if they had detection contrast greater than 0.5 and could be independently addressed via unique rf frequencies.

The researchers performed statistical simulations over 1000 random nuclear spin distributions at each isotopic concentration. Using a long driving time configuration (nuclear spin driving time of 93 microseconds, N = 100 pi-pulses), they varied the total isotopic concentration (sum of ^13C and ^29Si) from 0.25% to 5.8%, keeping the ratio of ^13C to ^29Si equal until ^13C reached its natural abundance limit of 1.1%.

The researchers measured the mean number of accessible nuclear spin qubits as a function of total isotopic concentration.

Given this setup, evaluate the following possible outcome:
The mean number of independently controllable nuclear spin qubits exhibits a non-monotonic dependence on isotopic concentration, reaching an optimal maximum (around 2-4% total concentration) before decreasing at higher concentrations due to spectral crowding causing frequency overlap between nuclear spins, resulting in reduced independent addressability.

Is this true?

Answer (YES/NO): NO